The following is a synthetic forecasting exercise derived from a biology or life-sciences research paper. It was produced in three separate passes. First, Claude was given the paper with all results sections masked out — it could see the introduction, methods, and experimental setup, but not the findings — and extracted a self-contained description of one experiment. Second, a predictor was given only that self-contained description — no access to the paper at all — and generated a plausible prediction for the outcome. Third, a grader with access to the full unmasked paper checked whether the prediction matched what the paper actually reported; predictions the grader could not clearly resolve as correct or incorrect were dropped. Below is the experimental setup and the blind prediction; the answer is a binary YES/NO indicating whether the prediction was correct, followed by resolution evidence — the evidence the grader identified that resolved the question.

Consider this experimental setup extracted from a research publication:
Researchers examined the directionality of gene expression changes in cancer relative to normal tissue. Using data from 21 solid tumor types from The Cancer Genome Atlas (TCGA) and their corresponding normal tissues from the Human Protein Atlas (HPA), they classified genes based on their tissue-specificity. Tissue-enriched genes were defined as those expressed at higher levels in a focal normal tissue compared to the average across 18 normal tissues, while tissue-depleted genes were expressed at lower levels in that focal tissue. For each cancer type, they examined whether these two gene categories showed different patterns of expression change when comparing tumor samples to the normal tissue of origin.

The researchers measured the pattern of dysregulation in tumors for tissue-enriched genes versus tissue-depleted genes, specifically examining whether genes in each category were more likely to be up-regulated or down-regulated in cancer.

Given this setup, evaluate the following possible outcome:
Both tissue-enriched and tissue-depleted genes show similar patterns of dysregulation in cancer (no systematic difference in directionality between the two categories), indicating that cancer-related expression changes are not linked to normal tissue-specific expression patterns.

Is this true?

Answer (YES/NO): NO